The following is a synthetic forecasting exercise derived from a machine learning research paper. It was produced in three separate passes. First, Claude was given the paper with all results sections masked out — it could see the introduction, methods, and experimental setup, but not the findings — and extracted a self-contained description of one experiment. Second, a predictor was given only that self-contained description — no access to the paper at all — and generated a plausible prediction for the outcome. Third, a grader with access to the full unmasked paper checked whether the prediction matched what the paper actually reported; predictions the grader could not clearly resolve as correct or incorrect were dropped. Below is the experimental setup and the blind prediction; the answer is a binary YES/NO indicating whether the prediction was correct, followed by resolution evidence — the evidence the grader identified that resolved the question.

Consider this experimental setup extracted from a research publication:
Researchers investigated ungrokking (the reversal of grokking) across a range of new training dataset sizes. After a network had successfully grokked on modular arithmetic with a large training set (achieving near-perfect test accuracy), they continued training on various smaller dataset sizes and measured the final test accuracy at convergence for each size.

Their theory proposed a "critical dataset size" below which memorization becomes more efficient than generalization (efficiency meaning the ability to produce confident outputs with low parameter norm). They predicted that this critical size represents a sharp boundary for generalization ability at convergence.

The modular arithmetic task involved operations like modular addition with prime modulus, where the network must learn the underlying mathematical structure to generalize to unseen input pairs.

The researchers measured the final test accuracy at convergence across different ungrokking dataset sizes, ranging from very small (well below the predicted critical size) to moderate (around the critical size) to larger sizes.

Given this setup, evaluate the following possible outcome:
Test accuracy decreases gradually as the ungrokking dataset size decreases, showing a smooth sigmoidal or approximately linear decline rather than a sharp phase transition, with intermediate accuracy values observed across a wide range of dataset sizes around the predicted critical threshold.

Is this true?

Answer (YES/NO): NO